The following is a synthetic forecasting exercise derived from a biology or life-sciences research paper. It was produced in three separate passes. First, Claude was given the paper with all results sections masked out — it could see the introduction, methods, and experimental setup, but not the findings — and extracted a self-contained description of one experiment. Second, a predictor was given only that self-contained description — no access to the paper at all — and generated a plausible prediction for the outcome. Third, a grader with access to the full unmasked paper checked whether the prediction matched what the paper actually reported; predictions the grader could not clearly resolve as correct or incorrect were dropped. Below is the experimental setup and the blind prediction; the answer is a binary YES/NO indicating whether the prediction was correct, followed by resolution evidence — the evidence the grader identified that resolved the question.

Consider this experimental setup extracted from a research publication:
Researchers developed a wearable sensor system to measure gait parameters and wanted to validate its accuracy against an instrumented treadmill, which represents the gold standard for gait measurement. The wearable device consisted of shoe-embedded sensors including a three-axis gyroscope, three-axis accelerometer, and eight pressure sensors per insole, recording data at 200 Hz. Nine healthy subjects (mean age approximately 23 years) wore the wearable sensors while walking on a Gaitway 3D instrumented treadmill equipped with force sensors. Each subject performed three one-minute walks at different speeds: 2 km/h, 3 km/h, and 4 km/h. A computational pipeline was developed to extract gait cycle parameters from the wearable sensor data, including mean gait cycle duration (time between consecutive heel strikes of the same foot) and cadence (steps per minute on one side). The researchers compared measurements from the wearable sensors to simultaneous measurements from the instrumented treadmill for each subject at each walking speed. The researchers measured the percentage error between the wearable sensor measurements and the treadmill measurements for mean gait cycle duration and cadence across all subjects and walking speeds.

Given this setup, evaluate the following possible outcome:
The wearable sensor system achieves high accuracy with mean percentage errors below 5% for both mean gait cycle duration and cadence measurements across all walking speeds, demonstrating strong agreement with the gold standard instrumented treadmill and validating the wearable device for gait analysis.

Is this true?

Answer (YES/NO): YES